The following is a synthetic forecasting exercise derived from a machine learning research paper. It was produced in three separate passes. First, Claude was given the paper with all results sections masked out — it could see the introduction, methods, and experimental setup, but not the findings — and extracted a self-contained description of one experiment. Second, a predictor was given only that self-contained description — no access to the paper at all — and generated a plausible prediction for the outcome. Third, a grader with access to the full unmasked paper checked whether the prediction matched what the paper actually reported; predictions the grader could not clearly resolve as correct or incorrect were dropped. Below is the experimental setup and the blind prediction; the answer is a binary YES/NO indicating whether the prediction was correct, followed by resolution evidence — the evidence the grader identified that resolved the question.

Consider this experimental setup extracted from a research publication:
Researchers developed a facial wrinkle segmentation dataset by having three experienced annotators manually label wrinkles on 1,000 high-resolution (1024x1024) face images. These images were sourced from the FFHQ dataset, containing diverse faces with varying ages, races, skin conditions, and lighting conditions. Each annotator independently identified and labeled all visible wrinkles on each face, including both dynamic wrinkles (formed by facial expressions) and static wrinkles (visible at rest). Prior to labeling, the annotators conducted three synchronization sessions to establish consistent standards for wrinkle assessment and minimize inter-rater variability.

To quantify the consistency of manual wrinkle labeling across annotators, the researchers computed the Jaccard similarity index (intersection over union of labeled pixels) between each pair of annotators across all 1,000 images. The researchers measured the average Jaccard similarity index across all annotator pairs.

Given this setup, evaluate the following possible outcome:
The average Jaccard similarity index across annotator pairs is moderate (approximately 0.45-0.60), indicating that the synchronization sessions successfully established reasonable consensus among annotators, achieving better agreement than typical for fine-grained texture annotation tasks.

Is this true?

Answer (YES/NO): NO